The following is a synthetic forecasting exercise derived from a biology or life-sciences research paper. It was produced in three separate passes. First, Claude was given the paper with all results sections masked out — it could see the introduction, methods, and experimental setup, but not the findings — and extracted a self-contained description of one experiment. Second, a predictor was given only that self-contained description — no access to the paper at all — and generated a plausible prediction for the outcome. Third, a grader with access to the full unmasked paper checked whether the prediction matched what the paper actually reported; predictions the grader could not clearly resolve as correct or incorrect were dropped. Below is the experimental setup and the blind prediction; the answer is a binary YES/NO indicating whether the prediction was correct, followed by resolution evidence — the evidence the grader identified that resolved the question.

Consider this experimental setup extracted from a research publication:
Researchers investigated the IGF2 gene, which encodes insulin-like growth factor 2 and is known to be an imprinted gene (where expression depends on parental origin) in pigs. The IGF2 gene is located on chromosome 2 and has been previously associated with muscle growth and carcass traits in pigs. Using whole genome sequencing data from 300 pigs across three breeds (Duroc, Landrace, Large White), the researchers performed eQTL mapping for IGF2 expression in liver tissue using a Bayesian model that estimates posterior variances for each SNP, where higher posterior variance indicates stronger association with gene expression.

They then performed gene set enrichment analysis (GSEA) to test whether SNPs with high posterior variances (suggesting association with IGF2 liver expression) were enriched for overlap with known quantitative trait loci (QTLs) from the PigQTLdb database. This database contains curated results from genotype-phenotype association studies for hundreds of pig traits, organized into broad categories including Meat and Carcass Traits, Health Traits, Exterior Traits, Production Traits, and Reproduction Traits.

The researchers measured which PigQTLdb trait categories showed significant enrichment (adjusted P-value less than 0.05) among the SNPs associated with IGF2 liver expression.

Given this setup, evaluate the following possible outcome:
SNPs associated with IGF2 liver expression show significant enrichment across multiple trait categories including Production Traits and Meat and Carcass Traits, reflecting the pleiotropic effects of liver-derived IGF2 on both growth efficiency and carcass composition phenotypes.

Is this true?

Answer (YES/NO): NO